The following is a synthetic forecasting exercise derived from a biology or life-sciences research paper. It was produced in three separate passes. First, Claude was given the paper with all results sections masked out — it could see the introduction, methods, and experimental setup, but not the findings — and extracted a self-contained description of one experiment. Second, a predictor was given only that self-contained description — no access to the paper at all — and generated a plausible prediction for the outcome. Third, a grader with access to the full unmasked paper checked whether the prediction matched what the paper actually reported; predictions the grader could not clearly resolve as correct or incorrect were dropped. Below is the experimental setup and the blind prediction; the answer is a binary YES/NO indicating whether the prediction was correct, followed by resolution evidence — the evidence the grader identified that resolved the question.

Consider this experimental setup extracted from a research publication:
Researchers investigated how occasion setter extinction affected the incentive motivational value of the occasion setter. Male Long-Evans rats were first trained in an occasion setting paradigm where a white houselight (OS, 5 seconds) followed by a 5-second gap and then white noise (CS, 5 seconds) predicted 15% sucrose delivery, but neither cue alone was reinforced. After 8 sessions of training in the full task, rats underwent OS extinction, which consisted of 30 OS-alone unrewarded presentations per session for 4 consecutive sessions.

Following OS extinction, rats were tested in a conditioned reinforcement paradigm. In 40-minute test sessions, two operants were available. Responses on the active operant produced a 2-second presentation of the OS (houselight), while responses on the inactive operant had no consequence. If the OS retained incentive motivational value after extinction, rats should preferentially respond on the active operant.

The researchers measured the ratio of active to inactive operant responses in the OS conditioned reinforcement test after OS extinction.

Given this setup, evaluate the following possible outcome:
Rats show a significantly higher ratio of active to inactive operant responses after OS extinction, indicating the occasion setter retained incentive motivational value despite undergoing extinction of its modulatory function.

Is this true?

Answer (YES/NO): NO